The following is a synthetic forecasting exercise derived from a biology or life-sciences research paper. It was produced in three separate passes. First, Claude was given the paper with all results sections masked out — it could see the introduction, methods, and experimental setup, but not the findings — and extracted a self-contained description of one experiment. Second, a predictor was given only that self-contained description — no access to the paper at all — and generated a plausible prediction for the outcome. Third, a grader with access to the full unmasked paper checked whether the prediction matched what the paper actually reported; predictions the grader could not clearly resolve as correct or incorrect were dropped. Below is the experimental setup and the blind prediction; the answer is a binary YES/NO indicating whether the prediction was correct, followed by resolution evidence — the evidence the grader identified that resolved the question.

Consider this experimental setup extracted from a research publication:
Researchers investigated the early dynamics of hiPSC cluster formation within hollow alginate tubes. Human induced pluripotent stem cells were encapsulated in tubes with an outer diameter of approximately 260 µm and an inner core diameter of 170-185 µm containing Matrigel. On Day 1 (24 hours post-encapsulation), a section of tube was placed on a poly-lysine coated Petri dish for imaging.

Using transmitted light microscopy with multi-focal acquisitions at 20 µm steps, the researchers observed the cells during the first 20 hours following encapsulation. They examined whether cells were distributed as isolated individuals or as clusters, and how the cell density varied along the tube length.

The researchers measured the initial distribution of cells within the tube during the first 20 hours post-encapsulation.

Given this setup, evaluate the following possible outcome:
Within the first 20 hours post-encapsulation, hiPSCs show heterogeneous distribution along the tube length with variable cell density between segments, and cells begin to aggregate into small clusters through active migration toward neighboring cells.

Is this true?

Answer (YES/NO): NO